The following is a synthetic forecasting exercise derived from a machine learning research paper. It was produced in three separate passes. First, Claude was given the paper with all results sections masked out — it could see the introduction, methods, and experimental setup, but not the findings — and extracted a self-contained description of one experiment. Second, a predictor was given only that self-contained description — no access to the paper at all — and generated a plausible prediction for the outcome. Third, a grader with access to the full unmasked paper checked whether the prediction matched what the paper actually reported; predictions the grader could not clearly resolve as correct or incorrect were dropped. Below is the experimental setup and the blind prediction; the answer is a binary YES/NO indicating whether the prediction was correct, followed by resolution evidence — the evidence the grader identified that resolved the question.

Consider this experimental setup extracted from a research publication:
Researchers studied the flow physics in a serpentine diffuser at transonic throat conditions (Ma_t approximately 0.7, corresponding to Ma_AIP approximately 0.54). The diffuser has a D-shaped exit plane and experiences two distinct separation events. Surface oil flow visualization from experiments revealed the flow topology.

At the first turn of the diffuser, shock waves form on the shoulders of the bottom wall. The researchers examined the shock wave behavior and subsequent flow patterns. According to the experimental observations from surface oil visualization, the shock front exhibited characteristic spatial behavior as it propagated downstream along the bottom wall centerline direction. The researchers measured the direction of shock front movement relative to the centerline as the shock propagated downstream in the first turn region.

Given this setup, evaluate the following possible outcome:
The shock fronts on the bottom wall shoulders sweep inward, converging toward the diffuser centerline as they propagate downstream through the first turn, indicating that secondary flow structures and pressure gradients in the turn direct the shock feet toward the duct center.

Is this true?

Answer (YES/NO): YES